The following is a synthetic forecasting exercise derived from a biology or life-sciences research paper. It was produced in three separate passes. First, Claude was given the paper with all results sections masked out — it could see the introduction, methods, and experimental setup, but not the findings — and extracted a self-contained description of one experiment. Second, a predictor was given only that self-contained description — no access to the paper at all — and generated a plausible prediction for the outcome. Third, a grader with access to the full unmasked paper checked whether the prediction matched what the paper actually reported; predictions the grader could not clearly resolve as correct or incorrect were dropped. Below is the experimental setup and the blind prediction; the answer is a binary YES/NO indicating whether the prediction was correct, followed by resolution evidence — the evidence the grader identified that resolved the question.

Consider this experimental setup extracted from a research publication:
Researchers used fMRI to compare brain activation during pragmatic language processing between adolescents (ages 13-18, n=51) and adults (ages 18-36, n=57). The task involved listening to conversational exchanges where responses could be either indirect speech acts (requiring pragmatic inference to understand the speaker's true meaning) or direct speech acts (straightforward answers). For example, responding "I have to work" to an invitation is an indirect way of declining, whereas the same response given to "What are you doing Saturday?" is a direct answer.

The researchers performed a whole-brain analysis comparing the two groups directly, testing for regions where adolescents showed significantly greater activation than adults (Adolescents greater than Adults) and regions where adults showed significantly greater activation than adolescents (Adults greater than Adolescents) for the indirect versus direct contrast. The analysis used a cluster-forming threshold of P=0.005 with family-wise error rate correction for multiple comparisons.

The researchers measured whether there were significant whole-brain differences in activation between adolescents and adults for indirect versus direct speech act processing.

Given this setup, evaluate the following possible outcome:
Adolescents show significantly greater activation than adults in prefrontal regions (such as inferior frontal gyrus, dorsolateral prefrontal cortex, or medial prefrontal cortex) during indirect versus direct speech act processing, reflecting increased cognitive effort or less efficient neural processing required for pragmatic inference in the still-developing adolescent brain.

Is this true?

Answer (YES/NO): NO